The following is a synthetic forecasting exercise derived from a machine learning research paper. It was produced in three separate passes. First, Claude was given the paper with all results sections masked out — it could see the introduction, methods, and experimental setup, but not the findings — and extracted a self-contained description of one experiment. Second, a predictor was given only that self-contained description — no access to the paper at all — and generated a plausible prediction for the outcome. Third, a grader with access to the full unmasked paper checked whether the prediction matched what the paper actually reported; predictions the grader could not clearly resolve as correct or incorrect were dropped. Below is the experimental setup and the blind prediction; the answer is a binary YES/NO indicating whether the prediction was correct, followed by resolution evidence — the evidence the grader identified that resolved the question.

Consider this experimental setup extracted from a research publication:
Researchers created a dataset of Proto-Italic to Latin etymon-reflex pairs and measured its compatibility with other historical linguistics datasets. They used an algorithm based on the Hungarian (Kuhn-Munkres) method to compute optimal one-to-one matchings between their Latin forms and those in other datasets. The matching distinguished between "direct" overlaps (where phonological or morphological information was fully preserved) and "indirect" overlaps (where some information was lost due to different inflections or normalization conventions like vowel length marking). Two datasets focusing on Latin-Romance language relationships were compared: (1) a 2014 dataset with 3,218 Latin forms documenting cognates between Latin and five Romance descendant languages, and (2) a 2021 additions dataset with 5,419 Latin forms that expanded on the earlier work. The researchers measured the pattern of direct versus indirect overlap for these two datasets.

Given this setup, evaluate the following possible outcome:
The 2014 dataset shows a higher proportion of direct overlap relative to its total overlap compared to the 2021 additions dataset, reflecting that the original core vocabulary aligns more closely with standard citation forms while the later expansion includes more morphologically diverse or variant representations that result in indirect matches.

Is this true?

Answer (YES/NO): YES